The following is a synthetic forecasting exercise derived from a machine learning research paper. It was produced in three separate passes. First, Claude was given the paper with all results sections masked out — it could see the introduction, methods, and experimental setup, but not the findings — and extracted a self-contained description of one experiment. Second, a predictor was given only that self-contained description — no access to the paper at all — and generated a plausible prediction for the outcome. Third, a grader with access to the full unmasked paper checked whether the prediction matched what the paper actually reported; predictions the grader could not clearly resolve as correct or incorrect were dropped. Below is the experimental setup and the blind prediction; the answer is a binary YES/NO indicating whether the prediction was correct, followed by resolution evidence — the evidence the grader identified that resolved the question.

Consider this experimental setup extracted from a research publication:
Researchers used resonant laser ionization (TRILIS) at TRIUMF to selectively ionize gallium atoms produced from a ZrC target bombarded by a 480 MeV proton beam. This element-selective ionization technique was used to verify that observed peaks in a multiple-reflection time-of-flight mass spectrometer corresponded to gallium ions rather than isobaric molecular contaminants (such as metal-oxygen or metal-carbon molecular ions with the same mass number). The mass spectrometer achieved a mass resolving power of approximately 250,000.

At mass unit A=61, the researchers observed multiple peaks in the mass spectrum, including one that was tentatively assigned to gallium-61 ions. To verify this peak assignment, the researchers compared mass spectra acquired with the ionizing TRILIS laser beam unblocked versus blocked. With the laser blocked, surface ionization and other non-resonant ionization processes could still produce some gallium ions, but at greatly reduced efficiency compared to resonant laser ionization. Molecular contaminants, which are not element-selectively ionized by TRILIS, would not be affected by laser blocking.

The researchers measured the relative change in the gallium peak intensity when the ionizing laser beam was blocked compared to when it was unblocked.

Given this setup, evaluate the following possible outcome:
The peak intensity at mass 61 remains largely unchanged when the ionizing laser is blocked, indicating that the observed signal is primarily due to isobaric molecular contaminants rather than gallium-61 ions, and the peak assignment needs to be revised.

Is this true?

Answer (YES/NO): NO